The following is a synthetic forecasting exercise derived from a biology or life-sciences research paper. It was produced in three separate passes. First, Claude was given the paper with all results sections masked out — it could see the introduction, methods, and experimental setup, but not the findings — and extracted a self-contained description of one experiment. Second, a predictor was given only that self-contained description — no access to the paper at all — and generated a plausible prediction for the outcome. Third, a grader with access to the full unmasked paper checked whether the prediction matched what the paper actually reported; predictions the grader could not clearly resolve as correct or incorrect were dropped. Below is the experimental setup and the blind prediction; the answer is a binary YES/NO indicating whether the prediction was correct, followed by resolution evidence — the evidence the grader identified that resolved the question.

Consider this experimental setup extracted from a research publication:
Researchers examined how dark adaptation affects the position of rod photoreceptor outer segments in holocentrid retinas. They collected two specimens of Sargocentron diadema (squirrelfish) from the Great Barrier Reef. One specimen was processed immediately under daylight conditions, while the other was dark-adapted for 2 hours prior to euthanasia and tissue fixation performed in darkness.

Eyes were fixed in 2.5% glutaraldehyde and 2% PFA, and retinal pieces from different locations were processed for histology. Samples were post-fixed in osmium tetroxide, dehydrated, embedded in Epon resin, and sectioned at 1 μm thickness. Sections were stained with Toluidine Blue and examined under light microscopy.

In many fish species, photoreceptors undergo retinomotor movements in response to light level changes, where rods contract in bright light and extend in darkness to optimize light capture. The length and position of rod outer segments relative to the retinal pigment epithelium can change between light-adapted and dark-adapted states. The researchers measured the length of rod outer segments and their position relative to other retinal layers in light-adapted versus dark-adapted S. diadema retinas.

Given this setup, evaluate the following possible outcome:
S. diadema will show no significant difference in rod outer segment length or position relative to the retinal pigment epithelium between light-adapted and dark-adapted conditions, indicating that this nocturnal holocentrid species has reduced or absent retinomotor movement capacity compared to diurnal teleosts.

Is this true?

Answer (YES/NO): NO